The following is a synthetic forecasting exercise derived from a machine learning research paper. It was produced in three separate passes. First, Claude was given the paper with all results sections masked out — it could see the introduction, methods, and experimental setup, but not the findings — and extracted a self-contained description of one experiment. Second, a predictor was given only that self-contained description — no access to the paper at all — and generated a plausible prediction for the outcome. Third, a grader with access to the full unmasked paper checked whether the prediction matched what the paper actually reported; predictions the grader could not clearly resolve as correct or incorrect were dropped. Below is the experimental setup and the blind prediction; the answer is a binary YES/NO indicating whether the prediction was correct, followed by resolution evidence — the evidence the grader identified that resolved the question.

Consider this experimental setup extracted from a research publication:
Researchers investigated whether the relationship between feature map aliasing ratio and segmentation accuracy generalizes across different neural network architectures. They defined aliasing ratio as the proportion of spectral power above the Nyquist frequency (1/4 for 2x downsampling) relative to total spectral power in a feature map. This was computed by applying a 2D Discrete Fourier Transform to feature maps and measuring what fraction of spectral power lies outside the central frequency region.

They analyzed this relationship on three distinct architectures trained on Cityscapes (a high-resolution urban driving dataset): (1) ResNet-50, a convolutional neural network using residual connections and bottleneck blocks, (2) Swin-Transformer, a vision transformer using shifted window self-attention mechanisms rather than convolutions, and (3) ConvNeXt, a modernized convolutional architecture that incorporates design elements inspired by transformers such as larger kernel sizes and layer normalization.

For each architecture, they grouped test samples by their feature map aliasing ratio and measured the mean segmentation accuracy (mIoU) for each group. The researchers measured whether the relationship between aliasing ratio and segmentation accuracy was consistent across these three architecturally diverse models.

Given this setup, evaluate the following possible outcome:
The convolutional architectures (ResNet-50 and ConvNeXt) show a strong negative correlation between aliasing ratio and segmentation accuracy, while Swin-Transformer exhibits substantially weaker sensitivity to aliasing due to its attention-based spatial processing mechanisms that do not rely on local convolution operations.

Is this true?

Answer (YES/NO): NO